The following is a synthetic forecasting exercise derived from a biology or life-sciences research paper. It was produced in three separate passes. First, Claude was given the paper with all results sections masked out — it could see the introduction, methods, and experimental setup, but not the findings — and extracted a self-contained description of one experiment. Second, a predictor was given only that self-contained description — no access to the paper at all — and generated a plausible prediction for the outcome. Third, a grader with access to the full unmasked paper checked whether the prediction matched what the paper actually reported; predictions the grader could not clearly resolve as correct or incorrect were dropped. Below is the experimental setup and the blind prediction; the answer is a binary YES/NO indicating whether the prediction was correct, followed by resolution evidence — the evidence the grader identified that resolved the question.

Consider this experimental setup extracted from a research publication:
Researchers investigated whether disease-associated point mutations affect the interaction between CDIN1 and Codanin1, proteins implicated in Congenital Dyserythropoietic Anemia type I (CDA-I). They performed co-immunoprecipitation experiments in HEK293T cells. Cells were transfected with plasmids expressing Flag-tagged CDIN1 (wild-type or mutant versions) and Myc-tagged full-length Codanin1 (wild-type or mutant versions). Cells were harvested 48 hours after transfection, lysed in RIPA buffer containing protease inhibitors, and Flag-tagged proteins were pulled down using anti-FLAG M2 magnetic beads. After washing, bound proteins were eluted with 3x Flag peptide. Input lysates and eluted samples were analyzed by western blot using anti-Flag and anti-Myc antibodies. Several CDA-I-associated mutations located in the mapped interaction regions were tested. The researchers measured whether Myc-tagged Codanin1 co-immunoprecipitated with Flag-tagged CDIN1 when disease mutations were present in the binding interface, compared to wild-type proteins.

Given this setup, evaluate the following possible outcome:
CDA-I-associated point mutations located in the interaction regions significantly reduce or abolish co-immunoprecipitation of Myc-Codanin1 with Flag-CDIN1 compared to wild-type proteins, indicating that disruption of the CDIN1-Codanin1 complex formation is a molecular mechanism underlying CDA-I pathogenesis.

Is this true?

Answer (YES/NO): YES